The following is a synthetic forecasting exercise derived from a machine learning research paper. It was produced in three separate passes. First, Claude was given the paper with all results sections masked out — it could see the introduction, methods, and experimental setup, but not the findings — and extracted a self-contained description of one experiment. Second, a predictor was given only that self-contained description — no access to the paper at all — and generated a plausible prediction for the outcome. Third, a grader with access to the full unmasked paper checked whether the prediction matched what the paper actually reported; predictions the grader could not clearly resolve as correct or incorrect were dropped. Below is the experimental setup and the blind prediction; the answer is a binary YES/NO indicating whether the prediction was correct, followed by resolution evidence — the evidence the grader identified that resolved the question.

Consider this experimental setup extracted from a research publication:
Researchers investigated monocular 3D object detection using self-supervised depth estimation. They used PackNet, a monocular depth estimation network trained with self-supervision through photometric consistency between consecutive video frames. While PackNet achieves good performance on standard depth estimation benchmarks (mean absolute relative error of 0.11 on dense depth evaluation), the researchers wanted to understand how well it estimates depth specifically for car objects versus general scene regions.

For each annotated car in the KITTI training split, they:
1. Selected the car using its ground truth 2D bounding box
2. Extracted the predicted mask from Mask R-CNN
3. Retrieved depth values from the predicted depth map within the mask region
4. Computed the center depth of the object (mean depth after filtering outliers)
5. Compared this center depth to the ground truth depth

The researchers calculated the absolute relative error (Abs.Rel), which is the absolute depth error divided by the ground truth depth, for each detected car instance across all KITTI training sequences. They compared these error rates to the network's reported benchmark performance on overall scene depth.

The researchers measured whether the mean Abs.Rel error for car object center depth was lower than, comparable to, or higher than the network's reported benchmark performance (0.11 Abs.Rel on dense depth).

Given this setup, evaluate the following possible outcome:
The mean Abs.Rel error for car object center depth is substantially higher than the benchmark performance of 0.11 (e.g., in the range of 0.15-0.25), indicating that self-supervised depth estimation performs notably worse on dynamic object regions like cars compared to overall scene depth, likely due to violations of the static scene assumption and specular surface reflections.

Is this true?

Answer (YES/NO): YES